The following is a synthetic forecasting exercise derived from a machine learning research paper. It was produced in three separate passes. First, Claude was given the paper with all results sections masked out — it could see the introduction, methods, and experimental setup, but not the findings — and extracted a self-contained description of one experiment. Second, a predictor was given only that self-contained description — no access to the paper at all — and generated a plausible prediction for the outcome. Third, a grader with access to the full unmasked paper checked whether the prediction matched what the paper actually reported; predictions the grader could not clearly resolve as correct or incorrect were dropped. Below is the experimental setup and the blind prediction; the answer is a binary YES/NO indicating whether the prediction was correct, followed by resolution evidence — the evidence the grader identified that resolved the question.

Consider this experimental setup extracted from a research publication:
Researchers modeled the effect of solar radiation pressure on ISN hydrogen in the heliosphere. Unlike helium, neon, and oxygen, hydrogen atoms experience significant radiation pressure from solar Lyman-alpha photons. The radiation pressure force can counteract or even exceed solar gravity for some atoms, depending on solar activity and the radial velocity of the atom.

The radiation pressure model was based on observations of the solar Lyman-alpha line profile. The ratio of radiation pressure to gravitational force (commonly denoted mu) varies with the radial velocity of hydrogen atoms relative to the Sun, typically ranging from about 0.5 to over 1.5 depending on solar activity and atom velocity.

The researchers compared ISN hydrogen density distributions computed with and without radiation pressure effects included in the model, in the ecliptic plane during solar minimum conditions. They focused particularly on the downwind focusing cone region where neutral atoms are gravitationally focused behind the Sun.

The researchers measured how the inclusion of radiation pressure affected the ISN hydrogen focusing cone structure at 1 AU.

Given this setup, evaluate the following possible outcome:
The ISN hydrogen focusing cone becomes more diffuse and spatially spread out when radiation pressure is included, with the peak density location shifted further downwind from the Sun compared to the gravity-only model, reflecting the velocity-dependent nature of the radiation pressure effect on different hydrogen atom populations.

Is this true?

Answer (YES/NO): NO